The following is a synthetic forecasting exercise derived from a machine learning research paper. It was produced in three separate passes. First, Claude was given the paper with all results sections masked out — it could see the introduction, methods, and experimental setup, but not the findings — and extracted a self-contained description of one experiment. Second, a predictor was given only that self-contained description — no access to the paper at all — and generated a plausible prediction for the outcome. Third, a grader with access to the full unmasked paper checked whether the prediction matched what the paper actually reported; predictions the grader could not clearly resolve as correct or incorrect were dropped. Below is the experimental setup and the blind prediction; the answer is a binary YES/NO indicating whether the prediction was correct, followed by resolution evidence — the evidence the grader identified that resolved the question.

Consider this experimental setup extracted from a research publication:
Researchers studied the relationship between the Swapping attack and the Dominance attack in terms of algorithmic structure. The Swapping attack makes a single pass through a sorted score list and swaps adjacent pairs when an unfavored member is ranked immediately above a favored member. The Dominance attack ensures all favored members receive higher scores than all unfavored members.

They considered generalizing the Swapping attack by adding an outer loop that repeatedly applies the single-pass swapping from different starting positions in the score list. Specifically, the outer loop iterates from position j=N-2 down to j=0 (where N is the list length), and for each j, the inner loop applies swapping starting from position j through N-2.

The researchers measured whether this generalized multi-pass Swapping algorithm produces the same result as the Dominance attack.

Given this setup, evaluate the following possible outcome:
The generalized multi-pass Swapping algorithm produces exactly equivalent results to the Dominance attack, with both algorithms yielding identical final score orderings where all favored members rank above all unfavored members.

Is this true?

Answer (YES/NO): YES